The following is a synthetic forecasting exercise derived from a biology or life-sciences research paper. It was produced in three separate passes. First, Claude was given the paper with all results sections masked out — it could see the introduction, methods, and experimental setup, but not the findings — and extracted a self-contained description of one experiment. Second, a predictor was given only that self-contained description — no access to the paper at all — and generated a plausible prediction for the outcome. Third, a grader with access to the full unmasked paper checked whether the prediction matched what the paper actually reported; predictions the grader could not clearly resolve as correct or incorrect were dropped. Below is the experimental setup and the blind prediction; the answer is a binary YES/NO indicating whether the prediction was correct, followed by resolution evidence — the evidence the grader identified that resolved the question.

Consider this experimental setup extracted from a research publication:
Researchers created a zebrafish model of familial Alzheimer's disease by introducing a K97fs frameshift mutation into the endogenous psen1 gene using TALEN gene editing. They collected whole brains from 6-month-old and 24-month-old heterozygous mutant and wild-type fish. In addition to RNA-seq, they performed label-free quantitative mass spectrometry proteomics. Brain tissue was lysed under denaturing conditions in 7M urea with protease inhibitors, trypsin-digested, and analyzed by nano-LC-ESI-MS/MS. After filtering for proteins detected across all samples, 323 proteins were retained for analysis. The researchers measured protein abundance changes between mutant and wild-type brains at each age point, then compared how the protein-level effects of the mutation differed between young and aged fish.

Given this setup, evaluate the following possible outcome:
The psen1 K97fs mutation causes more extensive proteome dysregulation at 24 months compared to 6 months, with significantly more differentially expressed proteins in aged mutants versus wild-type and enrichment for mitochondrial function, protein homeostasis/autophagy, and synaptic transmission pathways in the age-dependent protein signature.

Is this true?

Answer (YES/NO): NO